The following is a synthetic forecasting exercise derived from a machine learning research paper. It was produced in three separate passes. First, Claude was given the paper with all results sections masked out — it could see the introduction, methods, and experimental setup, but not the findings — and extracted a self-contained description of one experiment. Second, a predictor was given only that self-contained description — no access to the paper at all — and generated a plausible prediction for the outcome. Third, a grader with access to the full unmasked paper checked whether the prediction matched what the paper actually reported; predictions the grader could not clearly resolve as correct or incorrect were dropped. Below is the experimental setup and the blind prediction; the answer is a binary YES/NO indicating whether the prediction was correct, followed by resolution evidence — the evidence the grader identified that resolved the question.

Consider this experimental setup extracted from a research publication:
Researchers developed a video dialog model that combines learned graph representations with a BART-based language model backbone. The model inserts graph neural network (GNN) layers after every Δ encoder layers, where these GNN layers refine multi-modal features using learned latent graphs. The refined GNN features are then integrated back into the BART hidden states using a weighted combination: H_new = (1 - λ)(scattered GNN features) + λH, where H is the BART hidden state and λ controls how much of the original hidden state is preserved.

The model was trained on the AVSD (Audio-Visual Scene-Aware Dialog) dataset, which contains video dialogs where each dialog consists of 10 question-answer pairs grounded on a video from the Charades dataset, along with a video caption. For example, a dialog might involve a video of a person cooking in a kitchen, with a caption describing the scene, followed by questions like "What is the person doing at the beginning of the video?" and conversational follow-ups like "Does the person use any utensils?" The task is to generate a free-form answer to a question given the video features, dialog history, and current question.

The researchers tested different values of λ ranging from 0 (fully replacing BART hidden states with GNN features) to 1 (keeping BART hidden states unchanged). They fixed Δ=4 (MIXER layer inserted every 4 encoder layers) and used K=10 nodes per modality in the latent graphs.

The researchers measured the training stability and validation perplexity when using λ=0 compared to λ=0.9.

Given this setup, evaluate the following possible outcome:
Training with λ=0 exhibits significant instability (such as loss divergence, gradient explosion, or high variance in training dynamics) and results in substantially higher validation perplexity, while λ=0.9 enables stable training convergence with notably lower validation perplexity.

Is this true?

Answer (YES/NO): YES